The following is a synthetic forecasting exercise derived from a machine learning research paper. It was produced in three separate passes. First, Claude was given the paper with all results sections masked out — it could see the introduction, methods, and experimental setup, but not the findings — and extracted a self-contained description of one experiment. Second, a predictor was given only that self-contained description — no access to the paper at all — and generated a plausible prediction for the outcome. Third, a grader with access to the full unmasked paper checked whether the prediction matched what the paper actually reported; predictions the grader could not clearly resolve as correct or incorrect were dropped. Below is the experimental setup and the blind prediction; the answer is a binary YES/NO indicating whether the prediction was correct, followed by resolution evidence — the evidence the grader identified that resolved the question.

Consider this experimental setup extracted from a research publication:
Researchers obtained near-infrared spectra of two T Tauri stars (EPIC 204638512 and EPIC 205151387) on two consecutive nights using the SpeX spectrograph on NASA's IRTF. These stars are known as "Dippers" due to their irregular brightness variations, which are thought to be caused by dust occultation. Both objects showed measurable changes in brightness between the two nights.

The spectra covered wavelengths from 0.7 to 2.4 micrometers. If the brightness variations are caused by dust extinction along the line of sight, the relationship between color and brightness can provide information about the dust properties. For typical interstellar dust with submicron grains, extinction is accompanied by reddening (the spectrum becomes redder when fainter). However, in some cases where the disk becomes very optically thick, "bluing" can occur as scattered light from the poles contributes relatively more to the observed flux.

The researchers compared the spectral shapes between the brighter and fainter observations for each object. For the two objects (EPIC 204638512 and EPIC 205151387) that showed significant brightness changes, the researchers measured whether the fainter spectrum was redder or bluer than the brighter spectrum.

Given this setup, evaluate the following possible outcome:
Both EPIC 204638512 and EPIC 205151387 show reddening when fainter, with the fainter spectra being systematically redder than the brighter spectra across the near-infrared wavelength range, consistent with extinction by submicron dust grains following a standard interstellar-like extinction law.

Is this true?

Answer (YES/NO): NO